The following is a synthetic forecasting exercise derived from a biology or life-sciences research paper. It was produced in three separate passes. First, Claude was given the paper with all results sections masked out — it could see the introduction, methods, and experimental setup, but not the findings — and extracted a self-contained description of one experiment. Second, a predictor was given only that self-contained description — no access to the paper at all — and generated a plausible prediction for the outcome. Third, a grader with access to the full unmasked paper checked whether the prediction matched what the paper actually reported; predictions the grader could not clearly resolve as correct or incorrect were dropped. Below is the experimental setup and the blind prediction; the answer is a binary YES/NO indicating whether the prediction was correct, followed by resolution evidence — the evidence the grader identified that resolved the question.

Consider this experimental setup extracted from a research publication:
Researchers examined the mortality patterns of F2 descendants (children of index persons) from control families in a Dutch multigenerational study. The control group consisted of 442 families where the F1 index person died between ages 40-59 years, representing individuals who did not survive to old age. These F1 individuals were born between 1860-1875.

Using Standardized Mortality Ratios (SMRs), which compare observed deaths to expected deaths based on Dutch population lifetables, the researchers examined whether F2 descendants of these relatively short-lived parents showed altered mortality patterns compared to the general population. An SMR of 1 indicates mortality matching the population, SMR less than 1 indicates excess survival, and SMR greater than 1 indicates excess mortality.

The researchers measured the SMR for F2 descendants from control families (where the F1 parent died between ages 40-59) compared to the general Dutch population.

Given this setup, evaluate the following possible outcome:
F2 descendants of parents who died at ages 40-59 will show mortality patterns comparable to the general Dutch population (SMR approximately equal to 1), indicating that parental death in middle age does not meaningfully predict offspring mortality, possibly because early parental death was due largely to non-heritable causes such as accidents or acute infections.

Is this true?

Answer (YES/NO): YES